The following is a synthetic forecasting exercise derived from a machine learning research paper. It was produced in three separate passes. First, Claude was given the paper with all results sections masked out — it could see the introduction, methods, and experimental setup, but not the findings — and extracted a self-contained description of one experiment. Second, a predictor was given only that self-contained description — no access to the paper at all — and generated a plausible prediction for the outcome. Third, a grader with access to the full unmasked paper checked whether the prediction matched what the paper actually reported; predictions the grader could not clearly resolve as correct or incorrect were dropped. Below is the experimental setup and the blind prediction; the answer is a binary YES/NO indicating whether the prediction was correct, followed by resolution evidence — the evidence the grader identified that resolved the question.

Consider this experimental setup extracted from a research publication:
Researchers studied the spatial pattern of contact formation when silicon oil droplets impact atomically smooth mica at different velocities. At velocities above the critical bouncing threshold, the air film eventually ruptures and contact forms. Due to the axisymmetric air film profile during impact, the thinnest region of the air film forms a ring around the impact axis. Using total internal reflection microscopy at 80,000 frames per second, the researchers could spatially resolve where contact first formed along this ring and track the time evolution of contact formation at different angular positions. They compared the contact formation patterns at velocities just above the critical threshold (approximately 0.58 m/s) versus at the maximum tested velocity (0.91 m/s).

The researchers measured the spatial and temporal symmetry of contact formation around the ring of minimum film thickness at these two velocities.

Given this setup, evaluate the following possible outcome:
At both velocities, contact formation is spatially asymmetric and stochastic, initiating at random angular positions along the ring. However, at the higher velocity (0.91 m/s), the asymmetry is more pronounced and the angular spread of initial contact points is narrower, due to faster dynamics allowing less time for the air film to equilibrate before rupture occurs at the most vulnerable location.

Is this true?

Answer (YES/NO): NO